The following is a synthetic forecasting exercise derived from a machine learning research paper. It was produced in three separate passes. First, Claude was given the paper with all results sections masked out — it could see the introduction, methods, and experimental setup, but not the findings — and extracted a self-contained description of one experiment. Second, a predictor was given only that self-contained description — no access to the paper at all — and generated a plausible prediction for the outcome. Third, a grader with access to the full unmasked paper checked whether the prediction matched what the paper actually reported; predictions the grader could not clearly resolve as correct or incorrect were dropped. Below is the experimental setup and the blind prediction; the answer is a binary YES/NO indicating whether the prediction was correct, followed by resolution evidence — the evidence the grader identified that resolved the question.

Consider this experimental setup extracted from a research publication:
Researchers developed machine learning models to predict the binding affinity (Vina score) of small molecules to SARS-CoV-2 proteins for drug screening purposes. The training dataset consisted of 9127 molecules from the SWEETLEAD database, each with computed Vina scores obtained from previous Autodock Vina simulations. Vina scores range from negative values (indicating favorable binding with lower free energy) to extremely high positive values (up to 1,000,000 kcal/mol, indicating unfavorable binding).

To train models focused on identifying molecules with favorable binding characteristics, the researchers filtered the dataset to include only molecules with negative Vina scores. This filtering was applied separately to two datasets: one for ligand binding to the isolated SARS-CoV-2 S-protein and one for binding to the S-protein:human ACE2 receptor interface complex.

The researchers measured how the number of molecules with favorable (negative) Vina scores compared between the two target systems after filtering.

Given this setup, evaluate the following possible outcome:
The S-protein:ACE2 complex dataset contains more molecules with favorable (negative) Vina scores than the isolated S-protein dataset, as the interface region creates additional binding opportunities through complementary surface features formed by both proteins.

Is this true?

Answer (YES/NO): NO